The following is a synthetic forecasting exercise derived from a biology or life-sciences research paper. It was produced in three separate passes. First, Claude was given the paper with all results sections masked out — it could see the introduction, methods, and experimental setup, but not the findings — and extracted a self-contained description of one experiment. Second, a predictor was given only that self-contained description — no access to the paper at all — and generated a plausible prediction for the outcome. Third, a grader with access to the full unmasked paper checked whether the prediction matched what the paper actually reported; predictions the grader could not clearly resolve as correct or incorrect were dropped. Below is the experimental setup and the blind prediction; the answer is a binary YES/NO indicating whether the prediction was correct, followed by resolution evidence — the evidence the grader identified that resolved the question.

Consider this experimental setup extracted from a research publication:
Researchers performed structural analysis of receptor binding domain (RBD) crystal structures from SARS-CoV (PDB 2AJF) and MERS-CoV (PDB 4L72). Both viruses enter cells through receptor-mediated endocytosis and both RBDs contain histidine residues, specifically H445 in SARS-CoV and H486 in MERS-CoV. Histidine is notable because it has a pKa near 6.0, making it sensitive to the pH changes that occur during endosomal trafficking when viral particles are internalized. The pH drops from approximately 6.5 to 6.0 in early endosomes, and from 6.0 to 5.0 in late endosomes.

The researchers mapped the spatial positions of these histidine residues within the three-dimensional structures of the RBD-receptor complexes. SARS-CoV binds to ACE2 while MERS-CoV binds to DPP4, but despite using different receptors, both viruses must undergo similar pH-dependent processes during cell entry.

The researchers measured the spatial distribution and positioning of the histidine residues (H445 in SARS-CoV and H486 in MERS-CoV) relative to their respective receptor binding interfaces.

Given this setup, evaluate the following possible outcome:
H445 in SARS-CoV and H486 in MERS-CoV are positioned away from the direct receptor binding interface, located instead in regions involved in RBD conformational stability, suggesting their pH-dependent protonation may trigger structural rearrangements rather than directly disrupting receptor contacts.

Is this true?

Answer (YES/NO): NO